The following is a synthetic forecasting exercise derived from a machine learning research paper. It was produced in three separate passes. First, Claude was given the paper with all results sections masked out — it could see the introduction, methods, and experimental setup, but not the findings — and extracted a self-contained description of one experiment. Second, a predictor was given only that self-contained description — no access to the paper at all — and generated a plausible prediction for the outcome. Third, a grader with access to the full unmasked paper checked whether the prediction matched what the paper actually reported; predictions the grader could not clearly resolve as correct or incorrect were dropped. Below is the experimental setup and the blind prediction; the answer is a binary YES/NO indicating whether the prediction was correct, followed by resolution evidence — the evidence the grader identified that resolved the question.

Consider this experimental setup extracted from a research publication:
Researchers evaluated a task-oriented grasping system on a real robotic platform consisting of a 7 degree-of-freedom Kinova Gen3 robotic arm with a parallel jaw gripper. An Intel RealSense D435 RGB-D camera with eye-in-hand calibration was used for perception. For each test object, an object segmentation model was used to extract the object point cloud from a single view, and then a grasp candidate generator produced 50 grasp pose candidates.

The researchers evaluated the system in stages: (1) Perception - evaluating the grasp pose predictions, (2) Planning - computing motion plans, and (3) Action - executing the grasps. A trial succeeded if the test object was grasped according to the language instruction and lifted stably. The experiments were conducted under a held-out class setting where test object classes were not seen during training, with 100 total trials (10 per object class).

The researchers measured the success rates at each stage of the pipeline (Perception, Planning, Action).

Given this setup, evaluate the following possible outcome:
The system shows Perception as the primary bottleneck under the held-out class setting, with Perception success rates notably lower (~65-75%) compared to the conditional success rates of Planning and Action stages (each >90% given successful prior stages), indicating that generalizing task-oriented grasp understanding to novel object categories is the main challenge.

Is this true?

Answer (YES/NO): NO